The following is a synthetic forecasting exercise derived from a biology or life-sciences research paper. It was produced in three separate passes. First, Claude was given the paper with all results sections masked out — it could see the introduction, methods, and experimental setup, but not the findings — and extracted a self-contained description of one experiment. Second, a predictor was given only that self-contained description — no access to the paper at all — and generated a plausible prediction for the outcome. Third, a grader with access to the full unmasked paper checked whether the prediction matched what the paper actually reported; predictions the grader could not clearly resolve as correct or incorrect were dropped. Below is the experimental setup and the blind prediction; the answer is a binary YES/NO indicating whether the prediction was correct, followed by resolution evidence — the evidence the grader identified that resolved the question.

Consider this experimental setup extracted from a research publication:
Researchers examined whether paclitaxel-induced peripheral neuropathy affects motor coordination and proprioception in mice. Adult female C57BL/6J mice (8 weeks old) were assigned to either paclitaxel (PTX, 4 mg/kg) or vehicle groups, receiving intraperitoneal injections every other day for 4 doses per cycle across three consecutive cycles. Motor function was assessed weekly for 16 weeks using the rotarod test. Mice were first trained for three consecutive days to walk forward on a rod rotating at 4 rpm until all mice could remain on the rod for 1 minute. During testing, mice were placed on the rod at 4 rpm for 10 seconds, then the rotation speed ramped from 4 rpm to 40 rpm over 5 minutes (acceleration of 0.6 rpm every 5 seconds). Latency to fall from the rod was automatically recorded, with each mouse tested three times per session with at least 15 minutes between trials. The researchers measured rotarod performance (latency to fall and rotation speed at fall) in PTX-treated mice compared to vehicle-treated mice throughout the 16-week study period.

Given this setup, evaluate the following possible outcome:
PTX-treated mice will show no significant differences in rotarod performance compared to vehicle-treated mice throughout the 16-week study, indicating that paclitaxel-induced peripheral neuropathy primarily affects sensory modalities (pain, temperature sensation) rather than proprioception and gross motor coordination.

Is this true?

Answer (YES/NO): YES